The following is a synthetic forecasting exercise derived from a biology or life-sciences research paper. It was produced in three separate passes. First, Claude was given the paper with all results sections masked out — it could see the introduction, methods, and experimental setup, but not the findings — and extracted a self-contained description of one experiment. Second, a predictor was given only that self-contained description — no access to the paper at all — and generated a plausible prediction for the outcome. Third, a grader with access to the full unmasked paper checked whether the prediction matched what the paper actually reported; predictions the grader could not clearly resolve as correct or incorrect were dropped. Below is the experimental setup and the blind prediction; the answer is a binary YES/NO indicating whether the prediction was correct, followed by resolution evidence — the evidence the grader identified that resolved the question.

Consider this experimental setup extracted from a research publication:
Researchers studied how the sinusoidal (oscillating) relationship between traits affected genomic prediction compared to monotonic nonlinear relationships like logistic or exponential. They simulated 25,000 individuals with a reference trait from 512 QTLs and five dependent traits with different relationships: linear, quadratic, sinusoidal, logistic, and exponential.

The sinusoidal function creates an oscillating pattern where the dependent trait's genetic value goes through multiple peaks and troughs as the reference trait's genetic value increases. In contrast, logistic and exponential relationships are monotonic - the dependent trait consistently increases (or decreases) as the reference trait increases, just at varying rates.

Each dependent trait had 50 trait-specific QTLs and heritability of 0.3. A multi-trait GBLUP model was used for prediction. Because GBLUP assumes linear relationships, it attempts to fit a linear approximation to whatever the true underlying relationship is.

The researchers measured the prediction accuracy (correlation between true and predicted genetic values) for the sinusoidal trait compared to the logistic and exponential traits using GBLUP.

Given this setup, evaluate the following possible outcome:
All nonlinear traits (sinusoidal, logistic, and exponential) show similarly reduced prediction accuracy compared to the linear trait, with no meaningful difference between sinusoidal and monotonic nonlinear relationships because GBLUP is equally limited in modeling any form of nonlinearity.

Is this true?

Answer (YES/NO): NO